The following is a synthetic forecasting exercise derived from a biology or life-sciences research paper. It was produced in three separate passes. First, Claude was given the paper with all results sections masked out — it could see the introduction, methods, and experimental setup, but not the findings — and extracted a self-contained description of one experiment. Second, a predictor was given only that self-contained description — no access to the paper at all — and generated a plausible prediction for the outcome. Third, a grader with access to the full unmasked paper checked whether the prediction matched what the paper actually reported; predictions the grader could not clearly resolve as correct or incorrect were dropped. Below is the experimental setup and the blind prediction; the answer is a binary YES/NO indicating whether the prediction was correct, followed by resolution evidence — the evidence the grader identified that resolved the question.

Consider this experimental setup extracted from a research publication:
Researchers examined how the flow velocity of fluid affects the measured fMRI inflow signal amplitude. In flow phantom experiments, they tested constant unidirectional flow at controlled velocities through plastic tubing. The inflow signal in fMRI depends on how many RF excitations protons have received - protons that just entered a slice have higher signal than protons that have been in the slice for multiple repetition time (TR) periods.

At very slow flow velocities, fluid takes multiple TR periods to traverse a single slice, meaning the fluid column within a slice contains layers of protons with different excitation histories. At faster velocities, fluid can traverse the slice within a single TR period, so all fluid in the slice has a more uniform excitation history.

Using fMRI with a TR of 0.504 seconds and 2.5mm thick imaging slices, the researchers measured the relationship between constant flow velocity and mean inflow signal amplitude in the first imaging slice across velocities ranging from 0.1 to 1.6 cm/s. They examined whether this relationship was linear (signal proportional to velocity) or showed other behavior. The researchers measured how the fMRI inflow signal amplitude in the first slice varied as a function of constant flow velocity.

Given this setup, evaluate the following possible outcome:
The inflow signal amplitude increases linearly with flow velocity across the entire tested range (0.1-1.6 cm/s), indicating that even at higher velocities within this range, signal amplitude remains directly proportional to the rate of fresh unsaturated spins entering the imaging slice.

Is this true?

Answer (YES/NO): NO